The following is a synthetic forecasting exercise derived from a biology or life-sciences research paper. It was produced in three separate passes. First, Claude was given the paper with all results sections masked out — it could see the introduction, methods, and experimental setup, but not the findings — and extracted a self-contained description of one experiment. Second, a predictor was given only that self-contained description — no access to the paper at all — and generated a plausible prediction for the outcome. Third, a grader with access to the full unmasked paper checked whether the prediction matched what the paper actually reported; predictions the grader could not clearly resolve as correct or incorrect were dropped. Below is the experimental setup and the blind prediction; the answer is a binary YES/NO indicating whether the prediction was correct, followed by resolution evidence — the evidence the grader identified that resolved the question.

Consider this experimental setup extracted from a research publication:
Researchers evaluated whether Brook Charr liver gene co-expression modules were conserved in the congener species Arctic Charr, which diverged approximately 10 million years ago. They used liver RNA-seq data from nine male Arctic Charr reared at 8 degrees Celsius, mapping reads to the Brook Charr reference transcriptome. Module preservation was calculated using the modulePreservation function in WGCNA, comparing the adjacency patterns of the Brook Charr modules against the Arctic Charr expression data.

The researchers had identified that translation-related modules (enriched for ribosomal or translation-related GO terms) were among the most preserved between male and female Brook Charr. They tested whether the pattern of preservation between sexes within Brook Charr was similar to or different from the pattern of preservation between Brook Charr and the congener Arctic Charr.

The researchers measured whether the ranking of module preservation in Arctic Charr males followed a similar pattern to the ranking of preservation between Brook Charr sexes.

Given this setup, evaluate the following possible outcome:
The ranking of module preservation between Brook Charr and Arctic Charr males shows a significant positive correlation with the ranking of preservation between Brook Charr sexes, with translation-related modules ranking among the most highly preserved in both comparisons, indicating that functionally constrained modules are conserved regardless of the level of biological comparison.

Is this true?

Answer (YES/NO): YES